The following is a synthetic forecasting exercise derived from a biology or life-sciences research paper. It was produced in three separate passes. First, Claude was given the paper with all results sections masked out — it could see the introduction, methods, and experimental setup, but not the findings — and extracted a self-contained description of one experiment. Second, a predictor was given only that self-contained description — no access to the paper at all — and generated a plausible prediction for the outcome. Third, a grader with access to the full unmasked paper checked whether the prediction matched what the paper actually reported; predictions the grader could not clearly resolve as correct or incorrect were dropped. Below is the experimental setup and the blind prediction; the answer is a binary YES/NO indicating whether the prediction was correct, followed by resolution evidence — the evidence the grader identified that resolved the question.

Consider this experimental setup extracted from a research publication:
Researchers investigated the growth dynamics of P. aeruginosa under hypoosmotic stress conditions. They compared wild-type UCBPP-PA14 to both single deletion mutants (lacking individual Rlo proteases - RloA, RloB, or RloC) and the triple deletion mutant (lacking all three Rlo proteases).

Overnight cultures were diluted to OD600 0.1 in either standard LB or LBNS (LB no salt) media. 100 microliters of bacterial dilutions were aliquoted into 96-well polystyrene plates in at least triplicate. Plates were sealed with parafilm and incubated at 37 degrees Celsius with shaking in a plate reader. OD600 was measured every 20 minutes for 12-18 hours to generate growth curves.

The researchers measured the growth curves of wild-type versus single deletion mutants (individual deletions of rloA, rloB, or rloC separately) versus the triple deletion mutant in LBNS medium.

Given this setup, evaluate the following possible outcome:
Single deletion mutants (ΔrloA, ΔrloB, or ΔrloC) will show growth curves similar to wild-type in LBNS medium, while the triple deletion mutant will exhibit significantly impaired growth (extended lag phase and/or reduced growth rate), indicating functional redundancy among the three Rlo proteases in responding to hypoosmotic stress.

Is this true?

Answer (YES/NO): YES